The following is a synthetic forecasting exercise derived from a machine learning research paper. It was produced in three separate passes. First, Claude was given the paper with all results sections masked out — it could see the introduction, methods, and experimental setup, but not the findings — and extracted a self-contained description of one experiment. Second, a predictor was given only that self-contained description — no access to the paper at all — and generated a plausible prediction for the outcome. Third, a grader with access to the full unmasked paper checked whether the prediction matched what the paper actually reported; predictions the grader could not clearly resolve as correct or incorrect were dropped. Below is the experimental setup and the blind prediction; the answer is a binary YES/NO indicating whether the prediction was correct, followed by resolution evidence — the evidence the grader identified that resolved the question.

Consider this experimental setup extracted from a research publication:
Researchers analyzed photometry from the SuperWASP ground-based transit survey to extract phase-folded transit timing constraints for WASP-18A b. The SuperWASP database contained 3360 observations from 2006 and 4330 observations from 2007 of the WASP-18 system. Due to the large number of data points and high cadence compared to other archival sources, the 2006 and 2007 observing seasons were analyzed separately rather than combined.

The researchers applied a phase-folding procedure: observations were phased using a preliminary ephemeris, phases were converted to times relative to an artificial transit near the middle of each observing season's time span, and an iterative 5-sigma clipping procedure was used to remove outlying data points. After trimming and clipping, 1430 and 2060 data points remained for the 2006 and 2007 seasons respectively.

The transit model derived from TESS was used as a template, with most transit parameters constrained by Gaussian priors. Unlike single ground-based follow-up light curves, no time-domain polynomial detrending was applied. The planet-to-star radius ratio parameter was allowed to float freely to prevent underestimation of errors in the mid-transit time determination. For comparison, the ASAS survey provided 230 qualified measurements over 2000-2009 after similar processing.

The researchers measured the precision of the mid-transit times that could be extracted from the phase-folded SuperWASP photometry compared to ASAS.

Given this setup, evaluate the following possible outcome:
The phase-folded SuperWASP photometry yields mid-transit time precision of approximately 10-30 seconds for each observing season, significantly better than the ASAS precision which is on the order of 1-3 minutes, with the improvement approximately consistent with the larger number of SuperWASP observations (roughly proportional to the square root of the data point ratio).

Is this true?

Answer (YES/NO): NO